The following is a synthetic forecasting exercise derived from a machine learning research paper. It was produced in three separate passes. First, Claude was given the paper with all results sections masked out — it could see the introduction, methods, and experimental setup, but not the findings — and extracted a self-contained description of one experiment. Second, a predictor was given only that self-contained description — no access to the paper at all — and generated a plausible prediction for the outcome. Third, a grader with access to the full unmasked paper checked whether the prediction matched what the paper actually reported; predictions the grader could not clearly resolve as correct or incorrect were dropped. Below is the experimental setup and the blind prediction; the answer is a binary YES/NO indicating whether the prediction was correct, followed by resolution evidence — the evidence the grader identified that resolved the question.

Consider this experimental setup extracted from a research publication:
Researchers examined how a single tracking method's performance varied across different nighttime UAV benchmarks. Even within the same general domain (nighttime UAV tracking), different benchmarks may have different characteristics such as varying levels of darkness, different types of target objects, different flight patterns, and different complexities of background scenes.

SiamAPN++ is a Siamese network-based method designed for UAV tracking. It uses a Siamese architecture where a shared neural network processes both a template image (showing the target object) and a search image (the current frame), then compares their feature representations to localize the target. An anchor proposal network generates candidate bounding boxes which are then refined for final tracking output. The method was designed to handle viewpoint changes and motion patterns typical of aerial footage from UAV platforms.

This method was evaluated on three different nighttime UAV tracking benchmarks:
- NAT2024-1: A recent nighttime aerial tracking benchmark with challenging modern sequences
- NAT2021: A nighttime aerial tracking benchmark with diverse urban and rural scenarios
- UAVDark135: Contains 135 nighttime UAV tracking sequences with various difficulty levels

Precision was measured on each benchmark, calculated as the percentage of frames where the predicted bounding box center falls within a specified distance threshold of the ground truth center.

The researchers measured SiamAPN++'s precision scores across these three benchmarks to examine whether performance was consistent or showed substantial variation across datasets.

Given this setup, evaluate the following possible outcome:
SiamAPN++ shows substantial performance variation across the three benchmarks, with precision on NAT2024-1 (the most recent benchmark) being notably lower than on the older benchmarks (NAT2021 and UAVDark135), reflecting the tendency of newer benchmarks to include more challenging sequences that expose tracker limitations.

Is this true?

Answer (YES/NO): NO